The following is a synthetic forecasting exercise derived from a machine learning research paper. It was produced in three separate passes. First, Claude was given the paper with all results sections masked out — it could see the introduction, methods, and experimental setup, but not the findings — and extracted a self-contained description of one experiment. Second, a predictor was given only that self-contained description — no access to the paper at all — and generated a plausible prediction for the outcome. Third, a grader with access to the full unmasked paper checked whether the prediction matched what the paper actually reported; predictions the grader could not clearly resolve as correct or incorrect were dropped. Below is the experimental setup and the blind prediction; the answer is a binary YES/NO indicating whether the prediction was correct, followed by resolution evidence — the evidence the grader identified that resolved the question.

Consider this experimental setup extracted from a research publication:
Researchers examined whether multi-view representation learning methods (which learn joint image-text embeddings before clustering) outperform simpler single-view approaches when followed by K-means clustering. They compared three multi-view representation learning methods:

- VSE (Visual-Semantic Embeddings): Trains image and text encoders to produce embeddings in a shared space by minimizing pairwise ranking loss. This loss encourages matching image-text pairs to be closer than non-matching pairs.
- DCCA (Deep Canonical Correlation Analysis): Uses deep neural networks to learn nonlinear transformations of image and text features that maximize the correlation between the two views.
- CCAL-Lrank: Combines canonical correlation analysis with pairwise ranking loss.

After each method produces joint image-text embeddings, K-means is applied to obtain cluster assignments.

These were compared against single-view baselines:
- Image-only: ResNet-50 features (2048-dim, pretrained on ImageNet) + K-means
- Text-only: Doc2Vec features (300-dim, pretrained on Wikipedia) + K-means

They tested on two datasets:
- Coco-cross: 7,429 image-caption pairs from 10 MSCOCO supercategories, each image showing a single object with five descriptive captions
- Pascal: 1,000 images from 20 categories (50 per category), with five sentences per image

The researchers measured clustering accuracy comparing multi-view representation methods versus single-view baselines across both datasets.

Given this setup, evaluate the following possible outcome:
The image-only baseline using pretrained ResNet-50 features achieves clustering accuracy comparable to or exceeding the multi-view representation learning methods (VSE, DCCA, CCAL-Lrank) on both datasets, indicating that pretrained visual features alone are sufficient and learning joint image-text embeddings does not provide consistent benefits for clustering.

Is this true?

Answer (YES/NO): NO